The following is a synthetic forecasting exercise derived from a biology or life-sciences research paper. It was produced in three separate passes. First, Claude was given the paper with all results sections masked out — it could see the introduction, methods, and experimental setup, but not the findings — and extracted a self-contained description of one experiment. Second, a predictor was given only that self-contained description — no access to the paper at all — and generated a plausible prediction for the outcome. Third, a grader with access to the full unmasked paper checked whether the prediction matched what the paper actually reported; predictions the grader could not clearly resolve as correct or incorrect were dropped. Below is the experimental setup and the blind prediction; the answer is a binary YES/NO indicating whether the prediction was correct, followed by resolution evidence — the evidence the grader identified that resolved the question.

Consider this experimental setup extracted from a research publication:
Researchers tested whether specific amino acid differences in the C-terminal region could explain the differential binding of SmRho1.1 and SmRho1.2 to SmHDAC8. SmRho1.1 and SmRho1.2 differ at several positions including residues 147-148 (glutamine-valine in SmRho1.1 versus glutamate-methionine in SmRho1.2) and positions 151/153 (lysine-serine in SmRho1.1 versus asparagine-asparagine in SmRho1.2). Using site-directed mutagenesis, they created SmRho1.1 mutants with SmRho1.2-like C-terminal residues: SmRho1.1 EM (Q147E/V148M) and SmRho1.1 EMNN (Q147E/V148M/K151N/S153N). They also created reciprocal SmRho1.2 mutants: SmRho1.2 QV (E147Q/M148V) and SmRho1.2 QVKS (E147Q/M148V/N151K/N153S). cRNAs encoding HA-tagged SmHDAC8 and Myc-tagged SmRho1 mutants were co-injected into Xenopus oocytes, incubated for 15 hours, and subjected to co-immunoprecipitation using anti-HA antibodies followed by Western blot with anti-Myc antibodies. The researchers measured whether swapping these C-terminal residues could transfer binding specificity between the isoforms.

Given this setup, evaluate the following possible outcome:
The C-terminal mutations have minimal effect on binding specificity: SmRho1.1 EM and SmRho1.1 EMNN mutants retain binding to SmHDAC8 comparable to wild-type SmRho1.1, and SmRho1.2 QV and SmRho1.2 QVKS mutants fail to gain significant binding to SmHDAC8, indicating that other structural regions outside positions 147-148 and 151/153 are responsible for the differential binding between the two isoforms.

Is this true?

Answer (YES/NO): NO